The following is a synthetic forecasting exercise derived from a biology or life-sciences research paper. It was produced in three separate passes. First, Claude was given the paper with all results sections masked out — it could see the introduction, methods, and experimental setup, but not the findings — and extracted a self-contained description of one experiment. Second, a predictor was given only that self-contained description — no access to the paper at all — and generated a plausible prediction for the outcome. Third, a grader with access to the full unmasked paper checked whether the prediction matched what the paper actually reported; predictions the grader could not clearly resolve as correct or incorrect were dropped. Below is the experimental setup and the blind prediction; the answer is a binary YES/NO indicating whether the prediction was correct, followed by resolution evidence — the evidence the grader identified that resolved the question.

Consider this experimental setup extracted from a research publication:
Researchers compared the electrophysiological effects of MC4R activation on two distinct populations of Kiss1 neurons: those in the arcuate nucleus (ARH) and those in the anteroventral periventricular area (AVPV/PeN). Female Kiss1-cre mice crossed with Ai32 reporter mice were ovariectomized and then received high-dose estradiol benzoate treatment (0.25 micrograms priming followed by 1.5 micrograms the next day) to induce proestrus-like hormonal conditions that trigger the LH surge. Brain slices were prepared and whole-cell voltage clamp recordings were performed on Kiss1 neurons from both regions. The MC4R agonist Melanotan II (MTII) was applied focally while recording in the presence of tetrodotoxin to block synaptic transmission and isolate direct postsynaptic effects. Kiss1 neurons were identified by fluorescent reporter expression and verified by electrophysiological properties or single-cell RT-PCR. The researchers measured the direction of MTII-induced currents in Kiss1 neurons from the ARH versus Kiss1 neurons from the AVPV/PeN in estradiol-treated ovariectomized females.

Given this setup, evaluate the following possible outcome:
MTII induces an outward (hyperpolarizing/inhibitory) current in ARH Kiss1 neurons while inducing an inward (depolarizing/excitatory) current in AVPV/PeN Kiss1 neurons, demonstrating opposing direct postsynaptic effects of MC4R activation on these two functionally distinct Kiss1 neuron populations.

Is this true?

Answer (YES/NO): NO